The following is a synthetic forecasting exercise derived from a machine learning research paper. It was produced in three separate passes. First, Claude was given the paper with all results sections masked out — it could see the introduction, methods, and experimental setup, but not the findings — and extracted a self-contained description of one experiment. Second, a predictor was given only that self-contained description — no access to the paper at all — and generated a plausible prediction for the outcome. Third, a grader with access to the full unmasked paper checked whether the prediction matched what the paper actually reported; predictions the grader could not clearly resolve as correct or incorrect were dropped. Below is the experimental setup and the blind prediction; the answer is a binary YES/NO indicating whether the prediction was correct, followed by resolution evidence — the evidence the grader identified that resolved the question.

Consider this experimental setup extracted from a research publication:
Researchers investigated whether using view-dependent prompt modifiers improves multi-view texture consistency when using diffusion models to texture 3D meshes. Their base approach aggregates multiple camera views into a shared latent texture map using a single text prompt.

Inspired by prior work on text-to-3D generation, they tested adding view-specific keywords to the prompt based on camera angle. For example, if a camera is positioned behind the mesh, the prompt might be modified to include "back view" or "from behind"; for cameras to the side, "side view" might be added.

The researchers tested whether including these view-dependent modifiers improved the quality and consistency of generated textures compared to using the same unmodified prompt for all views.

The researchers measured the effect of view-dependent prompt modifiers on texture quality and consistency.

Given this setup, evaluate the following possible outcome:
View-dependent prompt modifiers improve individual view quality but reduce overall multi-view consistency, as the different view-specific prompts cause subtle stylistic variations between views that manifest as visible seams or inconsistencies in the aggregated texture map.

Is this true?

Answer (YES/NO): NO